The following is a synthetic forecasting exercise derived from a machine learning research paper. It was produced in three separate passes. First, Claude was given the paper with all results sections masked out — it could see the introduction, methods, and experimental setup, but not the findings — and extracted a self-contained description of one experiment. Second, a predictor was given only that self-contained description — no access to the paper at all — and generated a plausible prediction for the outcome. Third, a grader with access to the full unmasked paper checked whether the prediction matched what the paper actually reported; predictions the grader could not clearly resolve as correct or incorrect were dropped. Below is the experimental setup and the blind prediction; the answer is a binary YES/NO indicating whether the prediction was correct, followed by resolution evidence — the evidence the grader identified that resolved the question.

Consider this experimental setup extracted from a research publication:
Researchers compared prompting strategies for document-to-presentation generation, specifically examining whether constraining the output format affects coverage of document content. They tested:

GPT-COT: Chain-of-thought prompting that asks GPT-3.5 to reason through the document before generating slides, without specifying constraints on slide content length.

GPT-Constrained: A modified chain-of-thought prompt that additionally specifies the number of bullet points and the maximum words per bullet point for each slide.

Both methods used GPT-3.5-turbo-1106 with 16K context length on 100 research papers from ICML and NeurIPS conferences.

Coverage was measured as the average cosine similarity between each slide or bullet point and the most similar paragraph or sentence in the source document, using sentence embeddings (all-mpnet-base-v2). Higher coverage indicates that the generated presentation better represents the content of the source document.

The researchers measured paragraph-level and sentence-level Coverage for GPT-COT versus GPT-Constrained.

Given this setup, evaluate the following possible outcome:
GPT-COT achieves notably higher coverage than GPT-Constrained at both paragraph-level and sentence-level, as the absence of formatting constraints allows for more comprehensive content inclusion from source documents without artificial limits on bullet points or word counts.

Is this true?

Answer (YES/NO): NO